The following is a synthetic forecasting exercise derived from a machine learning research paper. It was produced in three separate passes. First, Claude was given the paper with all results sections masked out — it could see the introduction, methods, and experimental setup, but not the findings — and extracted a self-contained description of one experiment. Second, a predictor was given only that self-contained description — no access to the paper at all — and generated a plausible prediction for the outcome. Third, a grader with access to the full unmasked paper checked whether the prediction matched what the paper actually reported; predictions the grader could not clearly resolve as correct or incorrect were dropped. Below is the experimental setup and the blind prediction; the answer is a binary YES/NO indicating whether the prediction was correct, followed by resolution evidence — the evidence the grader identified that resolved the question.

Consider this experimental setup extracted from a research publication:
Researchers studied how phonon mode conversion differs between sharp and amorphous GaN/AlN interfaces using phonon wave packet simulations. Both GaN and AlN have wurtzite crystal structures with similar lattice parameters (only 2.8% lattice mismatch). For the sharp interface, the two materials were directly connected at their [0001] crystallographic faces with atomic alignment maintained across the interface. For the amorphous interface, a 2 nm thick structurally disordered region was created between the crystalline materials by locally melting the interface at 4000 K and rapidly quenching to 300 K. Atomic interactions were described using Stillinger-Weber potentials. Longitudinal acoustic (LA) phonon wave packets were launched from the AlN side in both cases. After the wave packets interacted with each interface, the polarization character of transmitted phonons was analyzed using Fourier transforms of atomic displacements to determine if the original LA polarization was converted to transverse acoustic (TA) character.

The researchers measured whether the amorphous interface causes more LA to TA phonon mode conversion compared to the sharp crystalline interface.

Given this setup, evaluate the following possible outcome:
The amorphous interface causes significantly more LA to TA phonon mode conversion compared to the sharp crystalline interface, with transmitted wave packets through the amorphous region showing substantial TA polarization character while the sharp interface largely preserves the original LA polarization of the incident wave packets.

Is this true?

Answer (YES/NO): YES